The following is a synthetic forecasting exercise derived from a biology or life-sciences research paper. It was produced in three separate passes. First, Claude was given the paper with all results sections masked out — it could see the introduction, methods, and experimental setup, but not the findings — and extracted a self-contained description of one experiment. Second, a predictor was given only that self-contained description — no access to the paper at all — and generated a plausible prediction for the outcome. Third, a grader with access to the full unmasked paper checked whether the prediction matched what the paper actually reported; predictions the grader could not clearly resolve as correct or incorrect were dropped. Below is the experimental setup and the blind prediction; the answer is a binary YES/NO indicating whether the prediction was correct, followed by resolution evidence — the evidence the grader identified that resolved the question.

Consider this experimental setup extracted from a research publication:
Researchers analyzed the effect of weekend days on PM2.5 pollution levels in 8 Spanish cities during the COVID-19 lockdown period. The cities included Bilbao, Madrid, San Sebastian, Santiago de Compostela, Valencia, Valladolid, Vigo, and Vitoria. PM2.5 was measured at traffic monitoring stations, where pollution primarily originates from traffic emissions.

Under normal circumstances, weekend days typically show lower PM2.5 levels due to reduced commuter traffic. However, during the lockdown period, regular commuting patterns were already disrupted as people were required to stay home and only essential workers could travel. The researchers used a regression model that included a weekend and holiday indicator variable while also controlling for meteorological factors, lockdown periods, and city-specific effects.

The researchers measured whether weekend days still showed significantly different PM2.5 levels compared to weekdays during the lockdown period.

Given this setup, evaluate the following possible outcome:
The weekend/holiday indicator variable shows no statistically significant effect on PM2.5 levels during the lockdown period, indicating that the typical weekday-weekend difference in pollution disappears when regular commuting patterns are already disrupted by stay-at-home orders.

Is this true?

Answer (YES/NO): NO